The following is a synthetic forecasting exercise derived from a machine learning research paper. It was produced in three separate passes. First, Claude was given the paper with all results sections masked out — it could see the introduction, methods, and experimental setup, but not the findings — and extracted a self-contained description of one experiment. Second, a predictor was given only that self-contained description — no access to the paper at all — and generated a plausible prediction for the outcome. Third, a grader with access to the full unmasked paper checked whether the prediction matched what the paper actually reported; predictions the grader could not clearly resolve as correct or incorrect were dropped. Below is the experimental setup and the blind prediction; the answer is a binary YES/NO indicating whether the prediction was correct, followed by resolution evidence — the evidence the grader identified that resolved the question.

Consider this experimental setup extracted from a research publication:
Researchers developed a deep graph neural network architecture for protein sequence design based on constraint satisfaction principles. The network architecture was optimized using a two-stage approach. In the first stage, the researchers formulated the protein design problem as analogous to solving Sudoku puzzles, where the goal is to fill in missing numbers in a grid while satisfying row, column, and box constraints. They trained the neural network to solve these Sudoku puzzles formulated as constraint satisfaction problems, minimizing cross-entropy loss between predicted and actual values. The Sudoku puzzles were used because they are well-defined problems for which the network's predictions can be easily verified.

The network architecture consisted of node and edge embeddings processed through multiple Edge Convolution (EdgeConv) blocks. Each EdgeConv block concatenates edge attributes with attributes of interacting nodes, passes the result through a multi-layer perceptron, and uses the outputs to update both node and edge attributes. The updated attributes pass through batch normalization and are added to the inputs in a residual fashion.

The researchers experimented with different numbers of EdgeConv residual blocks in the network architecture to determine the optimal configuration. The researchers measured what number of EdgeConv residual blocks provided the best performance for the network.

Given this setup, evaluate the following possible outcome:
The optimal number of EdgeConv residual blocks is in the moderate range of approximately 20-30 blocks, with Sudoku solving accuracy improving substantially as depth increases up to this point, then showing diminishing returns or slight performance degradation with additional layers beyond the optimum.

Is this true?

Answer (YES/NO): NO